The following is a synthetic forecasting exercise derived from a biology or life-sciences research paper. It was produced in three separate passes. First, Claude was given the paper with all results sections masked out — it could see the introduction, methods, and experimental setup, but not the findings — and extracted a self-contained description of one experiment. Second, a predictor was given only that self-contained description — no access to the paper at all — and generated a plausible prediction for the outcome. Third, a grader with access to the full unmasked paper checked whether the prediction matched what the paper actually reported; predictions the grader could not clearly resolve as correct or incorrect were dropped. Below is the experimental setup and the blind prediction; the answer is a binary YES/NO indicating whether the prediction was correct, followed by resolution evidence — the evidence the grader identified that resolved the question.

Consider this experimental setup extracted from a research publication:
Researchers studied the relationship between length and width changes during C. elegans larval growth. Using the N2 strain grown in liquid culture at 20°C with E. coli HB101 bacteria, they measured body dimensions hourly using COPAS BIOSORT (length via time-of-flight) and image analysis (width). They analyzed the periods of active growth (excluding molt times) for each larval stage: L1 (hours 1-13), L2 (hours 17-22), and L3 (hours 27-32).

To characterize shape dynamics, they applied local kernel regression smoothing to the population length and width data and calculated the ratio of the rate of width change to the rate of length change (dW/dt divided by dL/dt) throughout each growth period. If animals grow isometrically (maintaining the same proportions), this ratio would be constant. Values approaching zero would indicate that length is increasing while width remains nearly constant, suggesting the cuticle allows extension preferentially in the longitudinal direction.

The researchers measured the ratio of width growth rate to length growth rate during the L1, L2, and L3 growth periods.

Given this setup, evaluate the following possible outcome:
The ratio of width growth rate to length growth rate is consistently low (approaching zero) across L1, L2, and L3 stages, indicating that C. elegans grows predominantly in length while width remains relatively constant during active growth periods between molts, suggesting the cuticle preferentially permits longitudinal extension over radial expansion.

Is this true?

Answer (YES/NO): NO